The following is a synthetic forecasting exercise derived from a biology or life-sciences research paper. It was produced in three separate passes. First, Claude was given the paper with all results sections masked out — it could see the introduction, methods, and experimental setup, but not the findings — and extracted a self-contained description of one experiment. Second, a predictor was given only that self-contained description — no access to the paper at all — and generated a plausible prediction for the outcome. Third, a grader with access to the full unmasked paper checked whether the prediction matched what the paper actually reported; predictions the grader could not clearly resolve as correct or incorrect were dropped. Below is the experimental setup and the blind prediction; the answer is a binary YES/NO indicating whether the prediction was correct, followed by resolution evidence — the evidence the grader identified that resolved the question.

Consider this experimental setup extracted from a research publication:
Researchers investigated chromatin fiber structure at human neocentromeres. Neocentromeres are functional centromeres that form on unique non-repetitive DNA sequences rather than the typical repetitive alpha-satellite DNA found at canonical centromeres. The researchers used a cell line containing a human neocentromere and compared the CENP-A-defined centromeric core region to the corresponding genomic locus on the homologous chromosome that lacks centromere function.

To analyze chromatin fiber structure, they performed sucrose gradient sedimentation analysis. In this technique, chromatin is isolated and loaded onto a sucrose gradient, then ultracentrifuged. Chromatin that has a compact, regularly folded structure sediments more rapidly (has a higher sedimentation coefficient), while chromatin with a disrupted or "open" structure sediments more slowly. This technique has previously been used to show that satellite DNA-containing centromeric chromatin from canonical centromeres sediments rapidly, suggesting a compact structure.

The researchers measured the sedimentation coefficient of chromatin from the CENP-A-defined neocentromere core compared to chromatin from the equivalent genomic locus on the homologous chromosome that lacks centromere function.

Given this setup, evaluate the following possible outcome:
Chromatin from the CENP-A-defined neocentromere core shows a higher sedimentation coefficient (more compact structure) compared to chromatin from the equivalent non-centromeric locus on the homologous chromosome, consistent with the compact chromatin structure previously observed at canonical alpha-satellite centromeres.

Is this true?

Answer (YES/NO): NO